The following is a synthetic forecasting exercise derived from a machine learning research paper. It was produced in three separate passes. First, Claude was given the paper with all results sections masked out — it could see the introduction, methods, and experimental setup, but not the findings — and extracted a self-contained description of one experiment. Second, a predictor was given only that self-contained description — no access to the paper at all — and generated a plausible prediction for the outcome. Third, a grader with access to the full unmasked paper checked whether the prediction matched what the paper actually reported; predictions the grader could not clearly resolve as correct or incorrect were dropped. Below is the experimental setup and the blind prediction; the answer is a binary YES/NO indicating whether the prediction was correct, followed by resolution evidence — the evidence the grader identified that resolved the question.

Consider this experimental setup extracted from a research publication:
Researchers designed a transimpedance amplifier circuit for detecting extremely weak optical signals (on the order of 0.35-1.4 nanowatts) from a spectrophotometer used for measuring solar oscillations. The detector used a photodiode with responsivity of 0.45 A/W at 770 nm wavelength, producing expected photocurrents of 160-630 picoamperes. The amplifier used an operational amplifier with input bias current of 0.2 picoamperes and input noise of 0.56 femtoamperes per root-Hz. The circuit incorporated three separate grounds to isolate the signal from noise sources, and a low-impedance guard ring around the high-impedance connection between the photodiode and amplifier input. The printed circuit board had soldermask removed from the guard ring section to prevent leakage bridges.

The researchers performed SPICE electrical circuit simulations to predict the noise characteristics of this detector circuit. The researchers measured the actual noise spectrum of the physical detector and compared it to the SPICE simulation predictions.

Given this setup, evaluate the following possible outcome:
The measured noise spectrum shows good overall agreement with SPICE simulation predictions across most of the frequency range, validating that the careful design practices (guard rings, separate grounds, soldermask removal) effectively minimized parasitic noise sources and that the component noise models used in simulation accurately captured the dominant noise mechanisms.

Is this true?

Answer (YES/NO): YES